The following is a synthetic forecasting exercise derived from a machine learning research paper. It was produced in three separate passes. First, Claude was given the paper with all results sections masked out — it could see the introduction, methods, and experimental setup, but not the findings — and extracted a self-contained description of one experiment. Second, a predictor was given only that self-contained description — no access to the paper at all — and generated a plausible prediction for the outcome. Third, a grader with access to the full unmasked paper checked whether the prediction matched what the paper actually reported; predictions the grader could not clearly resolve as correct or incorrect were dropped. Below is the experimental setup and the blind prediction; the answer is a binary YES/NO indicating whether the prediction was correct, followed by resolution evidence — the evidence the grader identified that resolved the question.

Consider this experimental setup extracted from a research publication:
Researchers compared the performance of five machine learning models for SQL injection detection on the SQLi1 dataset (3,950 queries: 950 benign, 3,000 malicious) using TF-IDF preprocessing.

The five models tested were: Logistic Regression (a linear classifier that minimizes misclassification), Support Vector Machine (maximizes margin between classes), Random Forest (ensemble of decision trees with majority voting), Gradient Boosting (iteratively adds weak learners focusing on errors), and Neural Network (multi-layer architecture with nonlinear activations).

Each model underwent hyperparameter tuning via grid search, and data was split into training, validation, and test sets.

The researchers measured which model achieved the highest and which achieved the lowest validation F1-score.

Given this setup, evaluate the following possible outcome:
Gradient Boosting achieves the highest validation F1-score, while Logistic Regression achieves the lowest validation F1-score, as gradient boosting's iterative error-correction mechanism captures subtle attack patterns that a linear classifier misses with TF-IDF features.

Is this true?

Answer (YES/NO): NO